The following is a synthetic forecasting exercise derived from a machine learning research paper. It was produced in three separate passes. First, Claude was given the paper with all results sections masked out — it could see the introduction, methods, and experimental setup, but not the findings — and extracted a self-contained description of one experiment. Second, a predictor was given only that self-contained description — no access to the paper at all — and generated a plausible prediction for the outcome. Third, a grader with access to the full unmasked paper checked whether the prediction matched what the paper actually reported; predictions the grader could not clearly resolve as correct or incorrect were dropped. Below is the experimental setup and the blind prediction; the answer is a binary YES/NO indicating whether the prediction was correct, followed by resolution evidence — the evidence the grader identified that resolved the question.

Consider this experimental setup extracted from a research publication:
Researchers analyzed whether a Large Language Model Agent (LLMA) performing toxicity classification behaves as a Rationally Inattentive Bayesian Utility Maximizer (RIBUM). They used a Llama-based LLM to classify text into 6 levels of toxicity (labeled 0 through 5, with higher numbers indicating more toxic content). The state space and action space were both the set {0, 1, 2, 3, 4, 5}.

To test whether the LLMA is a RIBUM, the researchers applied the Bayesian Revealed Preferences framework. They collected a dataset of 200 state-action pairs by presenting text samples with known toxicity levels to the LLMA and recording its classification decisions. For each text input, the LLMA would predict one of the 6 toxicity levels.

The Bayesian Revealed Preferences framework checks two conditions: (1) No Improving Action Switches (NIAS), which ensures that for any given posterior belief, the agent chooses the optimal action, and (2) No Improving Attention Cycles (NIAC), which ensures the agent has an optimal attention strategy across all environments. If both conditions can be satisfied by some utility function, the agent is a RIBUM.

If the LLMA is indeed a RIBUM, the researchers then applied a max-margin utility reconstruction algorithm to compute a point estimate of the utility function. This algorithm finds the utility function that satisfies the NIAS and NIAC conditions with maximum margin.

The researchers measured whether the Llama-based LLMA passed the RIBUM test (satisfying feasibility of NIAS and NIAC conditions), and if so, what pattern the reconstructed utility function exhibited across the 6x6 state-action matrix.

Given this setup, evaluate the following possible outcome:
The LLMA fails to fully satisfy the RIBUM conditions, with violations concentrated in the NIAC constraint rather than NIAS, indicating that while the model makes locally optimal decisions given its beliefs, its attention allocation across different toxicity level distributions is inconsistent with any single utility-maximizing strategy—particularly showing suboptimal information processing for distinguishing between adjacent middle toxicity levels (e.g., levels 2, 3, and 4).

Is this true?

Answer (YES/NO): NO